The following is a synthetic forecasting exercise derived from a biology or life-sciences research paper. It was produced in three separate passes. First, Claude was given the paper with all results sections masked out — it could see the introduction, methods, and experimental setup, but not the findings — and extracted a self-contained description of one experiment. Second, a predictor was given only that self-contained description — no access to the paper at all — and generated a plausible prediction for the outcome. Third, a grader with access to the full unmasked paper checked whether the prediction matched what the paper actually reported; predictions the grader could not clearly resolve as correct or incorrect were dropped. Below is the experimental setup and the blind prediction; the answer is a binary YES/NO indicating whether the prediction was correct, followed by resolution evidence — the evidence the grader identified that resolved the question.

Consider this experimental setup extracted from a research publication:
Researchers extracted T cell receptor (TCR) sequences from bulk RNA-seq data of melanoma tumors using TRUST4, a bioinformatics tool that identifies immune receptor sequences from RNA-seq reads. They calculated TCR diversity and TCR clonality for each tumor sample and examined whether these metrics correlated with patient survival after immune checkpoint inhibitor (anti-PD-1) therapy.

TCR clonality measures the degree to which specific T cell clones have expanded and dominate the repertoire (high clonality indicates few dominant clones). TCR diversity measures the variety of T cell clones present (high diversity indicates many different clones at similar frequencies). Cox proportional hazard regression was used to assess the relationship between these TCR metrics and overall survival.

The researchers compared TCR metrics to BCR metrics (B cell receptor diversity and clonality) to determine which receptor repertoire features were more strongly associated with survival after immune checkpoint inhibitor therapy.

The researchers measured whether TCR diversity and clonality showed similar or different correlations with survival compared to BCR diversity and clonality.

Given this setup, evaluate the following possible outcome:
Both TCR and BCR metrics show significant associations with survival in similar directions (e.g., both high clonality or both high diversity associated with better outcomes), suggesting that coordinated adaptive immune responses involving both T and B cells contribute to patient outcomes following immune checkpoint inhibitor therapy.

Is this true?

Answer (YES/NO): NO